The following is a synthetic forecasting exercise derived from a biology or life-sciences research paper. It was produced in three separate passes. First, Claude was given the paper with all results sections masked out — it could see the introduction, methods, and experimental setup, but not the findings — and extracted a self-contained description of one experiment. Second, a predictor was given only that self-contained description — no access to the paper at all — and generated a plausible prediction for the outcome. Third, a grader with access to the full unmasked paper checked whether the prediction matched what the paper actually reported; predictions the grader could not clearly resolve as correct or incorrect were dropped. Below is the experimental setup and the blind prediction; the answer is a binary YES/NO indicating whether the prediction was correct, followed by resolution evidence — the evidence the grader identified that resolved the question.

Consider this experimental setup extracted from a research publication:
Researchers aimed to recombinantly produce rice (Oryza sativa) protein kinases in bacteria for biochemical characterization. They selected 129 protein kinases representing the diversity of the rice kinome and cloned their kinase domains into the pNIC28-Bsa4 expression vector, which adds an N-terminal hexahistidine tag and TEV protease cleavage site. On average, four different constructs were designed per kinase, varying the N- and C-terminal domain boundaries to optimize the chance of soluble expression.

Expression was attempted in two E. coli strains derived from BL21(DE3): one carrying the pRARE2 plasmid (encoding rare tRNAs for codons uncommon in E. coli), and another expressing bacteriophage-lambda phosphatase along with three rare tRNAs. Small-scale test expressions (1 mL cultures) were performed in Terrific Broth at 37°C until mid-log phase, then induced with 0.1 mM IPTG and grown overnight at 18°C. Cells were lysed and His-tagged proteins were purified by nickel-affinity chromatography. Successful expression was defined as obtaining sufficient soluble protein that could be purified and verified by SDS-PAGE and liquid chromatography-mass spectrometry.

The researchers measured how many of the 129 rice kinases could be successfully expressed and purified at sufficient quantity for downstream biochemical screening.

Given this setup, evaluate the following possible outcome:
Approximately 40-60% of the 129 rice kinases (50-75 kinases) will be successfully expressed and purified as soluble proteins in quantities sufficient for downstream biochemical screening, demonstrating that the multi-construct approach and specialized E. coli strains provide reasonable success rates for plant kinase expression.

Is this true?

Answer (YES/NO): NO